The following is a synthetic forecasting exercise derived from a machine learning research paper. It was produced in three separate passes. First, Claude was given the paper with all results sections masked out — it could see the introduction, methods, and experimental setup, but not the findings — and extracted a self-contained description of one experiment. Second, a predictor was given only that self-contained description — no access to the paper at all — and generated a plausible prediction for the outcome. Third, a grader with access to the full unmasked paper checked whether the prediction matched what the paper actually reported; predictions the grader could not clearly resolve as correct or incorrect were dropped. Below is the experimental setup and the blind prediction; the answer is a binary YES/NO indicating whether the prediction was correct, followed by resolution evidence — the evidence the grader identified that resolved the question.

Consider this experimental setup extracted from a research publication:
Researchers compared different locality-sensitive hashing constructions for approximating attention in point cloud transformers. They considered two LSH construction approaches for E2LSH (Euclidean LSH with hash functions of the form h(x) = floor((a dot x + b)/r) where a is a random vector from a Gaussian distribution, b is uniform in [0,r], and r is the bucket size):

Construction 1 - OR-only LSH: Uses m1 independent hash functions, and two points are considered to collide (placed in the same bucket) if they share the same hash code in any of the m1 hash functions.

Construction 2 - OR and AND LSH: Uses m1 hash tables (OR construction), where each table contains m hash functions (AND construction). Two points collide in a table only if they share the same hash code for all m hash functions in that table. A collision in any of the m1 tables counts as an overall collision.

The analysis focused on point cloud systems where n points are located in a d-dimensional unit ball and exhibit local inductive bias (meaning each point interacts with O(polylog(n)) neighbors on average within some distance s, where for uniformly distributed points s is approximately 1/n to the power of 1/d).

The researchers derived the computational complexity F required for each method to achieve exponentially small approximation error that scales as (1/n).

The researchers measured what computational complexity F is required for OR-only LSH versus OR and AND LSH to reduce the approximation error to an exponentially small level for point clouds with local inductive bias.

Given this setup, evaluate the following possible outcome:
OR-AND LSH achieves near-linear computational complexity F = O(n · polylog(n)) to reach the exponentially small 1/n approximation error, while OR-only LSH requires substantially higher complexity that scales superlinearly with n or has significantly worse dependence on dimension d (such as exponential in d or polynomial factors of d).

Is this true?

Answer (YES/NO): YES